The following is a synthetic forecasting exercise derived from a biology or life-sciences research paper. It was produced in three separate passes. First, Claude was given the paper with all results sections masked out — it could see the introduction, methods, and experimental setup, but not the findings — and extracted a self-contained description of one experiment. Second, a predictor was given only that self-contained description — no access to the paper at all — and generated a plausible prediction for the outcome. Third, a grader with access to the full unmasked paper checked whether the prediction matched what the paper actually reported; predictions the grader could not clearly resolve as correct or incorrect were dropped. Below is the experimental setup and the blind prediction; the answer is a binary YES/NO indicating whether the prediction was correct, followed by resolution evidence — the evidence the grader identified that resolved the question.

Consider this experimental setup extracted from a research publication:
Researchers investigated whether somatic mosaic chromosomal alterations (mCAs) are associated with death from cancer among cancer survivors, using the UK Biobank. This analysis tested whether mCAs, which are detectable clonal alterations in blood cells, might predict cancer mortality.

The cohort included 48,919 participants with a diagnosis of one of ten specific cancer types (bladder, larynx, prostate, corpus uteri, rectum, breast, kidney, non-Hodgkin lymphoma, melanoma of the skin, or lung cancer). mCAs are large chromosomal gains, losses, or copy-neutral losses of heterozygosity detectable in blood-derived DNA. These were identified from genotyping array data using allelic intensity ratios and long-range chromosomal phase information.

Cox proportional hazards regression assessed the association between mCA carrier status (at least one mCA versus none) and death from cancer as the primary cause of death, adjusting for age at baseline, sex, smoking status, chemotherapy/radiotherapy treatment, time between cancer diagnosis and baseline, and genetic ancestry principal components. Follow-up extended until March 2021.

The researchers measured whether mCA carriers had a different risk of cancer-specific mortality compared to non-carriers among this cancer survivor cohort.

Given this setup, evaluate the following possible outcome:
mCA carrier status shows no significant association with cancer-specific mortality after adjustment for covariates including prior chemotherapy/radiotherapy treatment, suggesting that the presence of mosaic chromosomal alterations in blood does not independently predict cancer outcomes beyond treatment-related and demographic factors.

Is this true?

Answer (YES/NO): NO